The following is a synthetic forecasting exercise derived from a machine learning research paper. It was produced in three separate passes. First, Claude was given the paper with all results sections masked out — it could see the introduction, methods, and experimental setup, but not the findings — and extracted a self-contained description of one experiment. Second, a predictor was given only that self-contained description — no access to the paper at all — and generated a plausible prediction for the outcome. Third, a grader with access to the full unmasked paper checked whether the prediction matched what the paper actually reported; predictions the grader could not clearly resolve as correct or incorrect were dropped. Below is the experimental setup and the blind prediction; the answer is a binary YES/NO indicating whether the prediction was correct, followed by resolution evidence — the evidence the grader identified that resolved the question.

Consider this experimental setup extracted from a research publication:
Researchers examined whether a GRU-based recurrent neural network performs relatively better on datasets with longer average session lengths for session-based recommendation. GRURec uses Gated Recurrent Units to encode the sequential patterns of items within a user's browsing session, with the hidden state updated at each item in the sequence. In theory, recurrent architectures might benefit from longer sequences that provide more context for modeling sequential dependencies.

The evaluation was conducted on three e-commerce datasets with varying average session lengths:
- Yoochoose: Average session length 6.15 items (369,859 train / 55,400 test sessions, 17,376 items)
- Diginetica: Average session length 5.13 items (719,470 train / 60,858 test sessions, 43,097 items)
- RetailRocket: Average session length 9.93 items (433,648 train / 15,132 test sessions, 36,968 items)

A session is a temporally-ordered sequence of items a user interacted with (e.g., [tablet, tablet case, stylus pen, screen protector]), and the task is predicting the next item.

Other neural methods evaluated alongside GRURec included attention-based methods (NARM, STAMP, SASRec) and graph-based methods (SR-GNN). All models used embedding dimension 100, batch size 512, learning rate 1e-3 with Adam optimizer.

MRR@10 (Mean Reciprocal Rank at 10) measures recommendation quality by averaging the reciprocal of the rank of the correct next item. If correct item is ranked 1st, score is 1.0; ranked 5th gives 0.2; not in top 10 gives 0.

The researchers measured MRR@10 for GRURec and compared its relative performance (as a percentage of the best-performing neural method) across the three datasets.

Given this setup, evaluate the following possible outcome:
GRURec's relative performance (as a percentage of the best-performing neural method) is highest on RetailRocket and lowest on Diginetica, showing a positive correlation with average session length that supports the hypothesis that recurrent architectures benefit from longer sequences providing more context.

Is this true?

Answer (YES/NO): NO